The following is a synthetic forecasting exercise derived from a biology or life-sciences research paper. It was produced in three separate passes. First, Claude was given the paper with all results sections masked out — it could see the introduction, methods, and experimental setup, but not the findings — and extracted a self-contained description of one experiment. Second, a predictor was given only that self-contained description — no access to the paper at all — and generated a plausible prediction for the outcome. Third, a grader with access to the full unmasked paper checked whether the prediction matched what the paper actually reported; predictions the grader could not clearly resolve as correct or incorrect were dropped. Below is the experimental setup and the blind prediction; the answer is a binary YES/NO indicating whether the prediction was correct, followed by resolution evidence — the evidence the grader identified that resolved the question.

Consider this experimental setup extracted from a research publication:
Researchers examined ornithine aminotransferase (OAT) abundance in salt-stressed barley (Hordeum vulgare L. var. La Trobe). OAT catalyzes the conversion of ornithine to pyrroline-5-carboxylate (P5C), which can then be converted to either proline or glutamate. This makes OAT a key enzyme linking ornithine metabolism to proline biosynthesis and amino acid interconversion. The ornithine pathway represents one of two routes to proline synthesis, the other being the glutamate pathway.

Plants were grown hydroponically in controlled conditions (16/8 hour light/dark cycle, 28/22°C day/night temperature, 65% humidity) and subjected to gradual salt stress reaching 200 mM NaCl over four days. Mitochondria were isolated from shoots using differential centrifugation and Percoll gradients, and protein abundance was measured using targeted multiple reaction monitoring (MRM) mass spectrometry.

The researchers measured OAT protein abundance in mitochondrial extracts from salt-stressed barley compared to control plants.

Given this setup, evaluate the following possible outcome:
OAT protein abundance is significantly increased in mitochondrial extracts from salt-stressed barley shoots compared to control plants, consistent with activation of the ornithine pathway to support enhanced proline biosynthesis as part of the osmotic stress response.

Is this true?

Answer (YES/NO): YES